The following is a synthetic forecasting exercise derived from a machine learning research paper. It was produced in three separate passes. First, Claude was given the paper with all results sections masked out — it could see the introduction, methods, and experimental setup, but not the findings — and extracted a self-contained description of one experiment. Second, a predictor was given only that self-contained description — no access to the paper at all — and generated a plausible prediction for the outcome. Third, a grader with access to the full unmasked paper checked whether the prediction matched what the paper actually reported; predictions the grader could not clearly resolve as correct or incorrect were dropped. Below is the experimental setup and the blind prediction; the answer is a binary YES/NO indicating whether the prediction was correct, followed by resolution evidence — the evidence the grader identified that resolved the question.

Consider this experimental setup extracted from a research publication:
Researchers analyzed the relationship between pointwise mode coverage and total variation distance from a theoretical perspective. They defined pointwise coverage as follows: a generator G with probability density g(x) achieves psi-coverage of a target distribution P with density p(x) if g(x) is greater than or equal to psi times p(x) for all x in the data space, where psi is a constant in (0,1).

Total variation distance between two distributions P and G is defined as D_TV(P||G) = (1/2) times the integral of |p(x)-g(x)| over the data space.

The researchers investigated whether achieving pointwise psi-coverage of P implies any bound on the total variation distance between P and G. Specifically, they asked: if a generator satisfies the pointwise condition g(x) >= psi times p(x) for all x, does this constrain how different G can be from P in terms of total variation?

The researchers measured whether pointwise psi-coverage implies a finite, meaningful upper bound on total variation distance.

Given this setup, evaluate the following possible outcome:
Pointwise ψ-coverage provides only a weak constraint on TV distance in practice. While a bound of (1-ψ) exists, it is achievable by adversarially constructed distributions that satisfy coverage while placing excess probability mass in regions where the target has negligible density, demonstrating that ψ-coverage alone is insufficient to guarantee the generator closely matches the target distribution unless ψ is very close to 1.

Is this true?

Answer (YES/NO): NO